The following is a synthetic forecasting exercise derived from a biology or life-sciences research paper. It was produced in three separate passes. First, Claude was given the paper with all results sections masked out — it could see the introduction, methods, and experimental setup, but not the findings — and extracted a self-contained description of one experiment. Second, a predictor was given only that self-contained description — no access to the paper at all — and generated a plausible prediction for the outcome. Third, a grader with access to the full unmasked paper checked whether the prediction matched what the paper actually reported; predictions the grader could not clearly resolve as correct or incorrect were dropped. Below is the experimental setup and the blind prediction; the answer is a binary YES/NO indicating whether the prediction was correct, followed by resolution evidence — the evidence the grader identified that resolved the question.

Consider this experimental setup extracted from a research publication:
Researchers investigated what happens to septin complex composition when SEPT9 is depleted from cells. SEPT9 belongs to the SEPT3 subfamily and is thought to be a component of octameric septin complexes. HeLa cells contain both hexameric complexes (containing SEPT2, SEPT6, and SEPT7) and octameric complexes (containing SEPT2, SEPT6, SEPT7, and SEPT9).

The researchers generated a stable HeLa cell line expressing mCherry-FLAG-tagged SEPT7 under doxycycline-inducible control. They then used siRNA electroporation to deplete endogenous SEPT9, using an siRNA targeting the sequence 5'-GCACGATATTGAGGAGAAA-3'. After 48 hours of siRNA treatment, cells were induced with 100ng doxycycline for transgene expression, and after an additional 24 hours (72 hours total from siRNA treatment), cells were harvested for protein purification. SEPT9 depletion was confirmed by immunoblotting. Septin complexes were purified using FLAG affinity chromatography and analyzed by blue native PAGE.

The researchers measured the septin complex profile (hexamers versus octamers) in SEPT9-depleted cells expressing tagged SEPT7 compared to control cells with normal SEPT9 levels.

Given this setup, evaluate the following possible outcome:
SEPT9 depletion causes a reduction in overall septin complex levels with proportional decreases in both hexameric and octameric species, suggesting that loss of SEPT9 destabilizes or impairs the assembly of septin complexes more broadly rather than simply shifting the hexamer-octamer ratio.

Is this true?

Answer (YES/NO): NO